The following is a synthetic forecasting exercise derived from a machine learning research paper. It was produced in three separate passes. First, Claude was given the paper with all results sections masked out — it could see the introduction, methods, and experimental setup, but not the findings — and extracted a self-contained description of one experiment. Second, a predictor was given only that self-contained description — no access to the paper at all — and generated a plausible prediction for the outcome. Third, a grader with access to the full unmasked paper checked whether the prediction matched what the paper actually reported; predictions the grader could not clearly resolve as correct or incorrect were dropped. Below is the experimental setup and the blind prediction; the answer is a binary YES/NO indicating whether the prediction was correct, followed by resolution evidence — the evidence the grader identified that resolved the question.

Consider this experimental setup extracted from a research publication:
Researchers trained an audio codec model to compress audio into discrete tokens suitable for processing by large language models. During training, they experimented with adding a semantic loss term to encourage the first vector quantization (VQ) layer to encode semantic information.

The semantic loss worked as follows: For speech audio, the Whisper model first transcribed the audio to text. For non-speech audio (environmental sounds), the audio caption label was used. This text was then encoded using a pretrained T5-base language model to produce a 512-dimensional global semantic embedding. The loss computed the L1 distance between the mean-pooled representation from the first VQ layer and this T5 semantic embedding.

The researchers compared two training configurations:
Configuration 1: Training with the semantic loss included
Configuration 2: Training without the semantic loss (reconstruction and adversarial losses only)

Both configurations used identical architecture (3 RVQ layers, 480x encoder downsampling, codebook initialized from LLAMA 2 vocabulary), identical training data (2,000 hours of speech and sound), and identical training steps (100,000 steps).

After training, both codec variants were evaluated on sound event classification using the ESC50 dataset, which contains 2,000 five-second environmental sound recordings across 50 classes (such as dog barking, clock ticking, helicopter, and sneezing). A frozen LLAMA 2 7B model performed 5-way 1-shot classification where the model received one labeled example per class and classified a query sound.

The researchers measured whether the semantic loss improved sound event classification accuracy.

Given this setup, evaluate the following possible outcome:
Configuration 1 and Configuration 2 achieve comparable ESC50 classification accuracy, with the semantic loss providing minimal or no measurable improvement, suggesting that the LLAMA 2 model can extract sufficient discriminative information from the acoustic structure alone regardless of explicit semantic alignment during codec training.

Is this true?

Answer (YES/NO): NO